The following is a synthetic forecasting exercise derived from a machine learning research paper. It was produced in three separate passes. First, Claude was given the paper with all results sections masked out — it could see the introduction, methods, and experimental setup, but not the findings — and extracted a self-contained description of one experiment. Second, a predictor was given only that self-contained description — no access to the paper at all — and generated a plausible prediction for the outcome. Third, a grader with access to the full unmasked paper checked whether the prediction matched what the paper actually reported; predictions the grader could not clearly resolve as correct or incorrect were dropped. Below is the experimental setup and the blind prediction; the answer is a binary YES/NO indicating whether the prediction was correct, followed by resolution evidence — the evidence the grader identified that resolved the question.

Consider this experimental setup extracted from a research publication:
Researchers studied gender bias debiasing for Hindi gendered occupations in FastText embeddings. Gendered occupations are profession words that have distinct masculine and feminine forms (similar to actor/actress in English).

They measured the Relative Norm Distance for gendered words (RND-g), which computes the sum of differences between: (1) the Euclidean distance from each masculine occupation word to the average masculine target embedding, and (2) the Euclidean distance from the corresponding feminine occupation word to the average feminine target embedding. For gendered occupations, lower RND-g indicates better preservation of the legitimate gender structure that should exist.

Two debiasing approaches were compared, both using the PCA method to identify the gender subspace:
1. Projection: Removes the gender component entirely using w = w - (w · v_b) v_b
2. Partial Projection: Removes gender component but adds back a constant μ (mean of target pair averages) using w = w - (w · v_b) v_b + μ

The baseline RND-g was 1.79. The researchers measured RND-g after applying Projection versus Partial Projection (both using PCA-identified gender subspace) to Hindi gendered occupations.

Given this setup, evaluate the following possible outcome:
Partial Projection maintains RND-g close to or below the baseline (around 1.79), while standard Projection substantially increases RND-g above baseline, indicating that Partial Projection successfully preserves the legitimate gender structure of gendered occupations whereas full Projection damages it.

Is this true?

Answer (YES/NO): NO